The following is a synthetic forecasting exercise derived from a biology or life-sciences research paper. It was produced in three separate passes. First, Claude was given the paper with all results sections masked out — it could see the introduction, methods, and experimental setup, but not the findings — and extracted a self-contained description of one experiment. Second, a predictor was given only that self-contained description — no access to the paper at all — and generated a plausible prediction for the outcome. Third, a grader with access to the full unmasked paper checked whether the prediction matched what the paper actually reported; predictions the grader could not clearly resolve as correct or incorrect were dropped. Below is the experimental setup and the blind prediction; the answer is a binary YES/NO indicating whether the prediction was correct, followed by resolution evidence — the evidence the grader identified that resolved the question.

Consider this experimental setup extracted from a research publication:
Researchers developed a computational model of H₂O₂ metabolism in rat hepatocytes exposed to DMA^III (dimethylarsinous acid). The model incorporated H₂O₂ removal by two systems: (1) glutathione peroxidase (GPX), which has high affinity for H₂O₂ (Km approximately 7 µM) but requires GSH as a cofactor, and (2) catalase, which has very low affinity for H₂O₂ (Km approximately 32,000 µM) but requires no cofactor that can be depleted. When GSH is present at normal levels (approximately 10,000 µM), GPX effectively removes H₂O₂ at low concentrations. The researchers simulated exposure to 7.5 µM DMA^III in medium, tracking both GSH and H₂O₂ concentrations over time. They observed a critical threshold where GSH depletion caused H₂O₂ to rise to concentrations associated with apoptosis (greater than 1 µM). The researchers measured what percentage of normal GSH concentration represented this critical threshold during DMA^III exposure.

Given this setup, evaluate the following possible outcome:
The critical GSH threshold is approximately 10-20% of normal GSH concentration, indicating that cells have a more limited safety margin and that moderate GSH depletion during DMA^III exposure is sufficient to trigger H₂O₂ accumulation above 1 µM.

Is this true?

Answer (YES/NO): YES